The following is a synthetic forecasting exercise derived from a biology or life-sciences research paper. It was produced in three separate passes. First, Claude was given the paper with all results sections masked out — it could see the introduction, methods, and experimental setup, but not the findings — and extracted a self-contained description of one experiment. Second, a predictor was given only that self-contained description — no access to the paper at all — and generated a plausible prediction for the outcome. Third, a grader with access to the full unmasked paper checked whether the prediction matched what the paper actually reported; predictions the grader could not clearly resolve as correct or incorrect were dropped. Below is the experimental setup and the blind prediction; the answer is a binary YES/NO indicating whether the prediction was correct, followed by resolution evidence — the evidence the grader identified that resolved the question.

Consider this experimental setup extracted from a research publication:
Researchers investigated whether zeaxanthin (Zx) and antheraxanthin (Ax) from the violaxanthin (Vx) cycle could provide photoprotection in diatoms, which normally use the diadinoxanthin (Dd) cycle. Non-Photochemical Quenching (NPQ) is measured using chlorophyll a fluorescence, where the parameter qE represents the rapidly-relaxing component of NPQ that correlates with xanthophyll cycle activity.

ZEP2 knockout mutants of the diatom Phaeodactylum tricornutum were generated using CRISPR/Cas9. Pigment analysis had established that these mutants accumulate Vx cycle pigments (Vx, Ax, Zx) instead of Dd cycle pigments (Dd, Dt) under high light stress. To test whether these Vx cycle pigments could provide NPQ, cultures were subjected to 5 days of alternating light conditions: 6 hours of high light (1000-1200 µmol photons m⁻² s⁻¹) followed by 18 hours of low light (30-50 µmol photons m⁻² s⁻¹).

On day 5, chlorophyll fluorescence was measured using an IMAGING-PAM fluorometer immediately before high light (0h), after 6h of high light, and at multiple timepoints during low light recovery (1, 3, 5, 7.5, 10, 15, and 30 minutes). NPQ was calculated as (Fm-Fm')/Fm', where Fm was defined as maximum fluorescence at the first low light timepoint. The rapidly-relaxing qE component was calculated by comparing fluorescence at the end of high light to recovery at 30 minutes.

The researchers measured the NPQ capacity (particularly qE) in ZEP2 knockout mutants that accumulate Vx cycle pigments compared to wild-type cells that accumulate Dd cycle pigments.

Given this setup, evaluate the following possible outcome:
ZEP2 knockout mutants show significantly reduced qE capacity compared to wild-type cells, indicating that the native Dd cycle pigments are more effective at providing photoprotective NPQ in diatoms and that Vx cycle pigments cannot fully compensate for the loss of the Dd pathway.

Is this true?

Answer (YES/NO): NO